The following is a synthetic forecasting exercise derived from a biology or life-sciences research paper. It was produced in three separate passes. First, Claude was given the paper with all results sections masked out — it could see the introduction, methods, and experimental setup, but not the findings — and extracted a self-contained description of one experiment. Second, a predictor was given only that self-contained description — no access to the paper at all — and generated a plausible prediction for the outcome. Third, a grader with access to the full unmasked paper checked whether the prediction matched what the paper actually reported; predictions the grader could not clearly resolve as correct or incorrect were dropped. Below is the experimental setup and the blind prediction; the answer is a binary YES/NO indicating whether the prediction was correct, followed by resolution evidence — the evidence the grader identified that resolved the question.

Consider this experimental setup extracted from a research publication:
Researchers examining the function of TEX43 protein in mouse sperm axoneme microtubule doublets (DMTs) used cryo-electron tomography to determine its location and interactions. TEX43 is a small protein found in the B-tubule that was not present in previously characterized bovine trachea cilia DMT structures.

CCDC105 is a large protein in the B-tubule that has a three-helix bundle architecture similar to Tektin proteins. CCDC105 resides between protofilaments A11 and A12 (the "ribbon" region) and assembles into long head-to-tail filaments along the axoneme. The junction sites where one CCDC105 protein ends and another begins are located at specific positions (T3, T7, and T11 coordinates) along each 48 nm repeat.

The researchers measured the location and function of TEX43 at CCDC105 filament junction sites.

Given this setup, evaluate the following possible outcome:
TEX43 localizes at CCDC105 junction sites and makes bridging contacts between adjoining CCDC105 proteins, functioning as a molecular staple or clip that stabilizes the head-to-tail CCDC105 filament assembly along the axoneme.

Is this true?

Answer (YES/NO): NO